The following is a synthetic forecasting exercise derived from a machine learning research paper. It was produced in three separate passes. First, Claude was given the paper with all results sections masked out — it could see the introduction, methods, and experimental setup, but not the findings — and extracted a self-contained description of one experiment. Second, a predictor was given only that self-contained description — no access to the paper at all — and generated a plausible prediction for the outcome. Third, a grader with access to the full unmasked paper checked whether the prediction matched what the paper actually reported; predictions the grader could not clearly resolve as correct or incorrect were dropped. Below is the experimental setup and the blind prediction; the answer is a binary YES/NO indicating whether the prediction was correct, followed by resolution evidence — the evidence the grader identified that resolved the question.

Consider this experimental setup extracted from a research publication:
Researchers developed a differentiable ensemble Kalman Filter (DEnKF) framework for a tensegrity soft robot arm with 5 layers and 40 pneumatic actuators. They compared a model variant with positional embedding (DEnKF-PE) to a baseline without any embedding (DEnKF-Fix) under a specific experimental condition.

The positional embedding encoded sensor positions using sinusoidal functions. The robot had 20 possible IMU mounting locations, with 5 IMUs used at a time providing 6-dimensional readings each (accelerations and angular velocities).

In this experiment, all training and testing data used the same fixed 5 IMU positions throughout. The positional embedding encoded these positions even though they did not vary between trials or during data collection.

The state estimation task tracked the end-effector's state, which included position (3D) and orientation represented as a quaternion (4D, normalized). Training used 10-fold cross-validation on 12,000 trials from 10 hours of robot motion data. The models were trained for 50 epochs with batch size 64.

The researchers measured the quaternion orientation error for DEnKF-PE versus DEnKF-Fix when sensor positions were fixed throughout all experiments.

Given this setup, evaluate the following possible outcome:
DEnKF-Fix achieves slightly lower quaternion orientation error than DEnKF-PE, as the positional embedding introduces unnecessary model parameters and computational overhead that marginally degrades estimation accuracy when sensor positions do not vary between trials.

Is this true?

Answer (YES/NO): NO